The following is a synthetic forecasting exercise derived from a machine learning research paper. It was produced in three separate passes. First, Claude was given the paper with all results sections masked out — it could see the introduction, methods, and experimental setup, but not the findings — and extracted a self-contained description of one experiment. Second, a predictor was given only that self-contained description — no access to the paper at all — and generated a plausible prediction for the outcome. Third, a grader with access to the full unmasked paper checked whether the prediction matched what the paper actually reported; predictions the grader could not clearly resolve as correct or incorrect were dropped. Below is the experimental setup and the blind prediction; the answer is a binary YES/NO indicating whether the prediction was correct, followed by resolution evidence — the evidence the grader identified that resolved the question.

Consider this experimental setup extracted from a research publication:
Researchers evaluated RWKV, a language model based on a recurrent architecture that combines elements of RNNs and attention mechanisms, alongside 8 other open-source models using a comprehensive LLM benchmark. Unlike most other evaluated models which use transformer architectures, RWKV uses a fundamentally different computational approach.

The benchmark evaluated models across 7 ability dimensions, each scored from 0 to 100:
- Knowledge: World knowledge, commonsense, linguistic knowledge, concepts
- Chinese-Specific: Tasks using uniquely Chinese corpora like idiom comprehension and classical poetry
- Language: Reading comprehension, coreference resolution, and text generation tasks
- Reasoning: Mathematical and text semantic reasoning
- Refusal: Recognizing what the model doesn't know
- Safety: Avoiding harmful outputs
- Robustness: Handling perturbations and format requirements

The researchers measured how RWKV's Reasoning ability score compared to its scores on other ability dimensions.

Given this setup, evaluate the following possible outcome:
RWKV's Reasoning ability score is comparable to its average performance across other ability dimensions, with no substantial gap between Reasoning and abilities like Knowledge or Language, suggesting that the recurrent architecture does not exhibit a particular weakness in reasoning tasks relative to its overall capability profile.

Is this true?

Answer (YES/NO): NO